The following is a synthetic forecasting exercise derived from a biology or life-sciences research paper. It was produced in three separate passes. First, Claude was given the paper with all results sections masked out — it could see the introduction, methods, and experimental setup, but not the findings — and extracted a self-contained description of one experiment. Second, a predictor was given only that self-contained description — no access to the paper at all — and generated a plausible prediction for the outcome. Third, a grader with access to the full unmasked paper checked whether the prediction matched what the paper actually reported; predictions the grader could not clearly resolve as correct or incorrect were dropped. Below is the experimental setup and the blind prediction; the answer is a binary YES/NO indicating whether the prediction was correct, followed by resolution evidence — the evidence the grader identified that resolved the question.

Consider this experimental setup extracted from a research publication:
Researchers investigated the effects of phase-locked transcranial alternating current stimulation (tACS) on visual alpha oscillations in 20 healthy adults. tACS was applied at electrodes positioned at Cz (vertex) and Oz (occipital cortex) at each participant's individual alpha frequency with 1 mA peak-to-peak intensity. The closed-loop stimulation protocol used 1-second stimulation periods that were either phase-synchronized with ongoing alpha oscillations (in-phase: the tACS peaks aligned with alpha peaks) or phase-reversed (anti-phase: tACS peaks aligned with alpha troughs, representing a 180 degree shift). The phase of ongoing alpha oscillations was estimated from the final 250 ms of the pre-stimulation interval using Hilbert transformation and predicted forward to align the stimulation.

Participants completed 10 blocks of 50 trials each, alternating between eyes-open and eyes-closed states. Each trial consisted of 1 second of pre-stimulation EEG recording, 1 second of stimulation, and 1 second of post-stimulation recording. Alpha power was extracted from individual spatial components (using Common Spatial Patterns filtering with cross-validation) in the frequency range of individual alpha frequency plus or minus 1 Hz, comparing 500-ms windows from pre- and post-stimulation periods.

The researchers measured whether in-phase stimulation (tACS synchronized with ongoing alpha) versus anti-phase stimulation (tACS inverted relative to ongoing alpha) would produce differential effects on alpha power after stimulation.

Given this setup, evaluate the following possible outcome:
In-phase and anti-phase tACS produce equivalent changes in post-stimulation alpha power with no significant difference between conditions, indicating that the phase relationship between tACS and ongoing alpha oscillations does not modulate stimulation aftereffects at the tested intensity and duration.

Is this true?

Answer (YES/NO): YES